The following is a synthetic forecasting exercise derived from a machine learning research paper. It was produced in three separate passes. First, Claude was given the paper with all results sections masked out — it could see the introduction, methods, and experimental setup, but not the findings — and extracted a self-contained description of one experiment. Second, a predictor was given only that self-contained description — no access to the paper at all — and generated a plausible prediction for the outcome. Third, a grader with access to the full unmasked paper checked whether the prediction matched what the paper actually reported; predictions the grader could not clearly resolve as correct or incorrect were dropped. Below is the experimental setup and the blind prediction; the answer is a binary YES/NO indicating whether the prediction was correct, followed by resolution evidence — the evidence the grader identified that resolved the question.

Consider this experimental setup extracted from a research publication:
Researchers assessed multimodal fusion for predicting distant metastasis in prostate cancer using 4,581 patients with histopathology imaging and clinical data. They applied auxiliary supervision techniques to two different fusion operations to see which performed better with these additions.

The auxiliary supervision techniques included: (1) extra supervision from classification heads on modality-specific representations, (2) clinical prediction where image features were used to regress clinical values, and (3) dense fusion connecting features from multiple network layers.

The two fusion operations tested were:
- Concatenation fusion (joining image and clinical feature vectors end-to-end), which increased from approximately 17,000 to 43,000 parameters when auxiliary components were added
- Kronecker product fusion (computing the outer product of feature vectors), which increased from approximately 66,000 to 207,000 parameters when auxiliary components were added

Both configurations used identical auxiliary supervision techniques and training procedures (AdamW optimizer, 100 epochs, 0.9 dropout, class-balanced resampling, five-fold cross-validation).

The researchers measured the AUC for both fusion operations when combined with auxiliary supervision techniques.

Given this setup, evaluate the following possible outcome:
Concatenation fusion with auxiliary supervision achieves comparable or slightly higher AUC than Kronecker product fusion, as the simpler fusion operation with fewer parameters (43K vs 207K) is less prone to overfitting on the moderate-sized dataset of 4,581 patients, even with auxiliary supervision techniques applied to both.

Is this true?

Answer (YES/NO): YES